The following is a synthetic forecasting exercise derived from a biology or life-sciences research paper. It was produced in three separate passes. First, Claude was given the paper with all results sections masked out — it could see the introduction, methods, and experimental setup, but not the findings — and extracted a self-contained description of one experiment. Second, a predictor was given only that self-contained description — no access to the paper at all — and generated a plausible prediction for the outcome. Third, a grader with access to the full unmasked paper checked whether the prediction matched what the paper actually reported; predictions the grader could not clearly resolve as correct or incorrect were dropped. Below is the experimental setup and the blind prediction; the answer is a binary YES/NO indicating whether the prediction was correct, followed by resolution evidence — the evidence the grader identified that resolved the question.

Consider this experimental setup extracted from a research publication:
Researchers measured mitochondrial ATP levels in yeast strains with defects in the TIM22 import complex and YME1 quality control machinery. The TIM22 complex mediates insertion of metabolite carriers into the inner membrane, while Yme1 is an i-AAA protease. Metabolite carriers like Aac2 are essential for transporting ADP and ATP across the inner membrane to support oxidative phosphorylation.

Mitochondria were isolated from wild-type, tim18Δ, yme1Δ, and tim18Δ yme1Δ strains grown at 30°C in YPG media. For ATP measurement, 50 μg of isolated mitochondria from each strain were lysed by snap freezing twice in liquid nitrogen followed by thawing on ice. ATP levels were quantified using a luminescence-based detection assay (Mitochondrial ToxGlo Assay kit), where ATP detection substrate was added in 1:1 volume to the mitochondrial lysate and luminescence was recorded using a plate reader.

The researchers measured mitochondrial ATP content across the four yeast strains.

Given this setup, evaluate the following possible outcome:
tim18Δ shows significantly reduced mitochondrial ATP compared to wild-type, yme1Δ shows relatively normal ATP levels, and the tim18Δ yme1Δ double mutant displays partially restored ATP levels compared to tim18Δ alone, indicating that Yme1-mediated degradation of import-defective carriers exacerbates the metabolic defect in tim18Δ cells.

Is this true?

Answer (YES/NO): NO